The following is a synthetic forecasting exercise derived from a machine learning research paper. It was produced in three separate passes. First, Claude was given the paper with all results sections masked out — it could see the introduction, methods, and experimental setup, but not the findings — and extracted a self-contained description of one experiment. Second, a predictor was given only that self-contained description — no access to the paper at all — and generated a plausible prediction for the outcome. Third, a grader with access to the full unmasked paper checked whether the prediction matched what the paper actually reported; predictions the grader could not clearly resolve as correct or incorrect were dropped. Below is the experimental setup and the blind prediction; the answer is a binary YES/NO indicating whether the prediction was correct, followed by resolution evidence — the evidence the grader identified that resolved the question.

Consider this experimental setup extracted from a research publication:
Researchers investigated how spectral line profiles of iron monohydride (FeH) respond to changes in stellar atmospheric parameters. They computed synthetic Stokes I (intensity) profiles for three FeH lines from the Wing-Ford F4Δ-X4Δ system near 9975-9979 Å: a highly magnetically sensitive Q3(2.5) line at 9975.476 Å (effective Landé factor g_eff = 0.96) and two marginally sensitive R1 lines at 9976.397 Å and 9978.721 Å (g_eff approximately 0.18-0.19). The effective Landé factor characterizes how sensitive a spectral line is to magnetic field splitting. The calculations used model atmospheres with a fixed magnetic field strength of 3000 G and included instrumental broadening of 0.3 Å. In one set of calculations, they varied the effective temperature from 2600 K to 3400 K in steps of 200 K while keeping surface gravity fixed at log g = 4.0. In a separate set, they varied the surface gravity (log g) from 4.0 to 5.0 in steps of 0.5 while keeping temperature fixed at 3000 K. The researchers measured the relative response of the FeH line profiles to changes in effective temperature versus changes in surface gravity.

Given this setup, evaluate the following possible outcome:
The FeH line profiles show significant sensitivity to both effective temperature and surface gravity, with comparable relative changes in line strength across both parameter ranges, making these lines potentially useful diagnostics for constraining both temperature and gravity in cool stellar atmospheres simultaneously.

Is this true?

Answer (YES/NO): NO